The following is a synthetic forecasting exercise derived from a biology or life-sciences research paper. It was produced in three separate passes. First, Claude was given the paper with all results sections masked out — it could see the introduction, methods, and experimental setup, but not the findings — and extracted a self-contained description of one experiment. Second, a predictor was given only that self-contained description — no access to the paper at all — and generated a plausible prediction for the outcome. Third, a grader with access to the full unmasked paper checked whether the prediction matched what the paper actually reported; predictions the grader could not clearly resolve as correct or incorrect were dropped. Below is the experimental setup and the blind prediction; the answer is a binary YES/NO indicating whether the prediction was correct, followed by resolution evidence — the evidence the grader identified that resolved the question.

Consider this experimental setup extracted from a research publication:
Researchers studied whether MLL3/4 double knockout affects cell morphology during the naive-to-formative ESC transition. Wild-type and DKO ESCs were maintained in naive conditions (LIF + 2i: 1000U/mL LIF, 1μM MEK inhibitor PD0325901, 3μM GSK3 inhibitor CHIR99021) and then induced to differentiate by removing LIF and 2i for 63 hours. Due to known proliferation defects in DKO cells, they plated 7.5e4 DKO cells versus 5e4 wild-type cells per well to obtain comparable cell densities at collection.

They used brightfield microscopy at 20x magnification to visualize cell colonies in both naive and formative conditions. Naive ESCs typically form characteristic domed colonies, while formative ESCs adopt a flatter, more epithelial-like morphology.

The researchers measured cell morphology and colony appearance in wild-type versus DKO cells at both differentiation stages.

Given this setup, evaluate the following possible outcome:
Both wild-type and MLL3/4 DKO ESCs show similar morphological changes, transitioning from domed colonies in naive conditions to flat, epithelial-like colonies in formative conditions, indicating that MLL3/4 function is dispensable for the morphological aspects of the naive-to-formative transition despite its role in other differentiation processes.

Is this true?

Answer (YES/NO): YES